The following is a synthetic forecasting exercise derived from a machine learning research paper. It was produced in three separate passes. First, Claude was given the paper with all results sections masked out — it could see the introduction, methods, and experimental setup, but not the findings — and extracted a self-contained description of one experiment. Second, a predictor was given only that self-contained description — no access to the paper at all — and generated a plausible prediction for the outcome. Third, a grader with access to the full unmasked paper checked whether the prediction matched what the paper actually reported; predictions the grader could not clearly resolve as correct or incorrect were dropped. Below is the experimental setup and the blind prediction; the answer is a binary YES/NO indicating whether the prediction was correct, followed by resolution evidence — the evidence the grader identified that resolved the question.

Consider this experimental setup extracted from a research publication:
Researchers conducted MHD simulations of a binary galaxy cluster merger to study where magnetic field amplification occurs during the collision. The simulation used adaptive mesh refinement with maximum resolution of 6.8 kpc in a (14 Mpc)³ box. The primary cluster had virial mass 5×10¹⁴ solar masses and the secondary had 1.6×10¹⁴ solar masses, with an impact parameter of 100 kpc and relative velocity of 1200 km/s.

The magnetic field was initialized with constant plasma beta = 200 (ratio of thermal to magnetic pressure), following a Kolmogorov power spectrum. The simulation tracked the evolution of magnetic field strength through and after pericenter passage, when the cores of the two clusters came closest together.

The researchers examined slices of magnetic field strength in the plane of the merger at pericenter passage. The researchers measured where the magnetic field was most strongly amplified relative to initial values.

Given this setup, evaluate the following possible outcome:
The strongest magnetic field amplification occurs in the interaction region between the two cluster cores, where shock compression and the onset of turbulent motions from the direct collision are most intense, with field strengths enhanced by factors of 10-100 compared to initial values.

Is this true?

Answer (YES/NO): NO